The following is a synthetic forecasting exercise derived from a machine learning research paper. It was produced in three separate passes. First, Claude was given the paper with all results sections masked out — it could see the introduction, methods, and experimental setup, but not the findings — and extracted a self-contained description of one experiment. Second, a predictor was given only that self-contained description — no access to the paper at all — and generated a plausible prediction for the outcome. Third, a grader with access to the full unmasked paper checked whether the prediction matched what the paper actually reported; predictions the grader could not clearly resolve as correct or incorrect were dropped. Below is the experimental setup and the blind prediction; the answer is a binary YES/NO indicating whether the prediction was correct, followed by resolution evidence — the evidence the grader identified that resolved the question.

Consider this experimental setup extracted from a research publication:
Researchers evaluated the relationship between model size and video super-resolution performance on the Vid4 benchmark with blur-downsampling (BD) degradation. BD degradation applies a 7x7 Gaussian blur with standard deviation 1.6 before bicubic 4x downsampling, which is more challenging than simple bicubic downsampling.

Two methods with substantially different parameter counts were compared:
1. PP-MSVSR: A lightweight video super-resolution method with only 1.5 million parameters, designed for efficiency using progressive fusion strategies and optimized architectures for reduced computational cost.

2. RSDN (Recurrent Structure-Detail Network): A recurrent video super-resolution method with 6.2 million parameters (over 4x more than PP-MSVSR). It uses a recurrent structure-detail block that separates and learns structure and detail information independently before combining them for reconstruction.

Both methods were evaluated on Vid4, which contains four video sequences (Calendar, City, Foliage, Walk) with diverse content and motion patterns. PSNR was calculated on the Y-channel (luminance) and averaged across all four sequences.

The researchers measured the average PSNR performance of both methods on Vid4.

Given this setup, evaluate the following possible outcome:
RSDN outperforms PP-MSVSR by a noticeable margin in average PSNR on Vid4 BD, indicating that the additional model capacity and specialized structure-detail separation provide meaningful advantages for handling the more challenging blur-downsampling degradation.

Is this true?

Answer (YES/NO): NO